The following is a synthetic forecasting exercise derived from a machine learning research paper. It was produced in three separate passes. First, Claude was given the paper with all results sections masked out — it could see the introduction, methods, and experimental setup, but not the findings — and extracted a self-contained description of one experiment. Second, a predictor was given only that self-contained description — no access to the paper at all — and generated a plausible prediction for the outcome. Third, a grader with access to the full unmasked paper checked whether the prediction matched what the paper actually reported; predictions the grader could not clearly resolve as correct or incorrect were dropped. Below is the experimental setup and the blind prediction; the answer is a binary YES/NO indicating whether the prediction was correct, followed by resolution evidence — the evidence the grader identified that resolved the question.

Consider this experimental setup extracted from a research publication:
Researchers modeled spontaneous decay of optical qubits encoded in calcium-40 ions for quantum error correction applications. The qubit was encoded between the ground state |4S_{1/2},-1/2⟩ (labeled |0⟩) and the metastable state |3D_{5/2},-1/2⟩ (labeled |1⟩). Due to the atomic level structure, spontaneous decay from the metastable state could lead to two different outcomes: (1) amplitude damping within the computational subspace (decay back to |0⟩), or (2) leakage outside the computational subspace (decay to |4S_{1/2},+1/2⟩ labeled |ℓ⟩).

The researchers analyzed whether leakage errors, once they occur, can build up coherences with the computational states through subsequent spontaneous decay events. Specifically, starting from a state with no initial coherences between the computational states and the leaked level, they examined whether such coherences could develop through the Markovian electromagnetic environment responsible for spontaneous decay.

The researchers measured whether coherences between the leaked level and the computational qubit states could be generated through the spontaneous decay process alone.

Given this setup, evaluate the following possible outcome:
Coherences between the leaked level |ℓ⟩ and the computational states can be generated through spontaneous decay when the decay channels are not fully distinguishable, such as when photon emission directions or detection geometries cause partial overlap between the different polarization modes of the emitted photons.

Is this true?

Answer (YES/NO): NO